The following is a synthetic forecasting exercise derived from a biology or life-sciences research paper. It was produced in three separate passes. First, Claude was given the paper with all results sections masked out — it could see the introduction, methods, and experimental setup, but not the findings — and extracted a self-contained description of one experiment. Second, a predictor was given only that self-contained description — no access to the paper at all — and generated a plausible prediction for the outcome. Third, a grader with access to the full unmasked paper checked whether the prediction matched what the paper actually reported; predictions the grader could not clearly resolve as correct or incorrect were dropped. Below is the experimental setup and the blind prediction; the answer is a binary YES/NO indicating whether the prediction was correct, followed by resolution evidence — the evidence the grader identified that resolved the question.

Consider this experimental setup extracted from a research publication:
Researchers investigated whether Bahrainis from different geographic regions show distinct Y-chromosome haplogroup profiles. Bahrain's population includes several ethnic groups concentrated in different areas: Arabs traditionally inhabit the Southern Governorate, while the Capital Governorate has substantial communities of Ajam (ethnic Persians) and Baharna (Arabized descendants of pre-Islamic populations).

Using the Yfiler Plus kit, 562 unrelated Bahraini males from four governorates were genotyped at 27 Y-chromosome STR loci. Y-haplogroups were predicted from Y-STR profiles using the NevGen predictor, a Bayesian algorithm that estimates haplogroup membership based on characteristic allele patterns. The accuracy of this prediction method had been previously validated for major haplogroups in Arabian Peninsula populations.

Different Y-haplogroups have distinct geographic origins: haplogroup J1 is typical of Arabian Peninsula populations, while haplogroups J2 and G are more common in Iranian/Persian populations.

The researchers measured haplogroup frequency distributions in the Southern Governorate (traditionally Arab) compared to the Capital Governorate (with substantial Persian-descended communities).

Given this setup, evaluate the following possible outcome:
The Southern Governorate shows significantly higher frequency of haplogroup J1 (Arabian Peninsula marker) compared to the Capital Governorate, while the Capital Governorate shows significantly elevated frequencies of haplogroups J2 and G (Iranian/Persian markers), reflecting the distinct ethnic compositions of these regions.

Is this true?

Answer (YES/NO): NO